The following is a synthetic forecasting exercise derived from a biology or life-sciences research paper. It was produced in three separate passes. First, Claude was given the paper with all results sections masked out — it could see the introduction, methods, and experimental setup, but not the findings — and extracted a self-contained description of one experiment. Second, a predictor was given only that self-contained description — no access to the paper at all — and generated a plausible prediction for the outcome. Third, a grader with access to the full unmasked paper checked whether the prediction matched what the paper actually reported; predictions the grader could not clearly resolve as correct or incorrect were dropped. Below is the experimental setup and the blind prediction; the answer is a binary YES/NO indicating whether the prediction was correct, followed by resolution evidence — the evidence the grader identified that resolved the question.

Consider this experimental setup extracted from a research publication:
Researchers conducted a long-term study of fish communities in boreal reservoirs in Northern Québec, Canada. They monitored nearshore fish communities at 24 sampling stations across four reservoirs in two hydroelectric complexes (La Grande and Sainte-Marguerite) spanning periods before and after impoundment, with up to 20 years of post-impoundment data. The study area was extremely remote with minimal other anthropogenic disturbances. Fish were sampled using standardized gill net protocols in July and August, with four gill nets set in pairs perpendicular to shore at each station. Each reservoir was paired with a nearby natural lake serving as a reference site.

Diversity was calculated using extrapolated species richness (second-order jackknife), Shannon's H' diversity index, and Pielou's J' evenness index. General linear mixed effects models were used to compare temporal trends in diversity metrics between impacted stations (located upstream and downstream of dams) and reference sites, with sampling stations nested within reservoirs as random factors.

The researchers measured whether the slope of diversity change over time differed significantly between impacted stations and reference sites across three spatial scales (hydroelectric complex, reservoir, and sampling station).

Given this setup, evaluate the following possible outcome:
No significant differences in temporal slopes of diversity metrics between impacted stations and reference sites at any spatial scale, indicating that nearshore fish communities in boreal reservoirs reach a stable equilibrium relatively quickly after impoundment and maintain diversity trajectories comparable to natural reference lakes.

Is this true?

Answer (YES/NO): YES